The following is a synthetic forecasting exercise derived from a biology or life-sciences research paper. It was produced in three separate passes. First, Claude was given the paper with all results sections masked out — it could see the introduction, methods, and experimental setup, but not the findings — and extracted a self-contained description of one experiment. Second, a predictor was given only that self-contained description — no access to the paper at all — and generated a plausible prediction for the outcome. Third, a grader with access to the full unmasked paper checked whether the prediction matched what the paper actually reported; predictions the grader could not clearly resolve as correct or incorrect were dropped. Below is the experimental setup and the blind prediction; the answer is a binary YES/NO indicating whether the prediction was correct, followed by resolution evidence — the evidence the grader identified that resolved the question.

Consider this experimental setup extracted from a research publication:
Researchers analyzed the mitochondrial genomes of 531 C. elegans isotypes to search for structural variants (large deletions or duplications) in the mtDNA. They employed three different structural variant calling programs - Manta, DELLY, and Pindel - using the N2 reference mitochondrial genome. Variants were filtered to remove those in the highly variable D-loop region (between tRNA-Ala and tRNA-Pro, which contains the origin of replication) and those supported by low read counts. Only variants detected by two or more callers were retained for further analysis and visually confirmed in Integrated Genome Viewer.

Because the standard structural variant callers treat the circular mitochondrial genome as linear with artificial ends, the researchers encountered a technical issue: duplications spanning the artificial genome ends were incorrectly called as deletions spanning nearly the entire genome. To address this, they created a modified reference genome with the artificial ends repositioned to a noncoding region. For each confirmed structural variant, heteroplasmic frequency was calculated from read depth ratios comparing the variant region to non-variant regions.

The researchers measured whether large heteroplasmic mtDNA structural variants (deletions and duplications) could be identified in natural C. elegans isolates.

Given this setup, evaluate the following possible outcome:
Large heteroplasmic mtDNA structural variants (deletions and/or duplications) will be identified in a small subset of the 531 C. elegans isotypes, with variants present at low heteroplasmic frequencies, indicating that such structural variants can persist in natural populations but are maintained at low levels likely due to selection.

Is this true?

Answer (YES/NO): NO